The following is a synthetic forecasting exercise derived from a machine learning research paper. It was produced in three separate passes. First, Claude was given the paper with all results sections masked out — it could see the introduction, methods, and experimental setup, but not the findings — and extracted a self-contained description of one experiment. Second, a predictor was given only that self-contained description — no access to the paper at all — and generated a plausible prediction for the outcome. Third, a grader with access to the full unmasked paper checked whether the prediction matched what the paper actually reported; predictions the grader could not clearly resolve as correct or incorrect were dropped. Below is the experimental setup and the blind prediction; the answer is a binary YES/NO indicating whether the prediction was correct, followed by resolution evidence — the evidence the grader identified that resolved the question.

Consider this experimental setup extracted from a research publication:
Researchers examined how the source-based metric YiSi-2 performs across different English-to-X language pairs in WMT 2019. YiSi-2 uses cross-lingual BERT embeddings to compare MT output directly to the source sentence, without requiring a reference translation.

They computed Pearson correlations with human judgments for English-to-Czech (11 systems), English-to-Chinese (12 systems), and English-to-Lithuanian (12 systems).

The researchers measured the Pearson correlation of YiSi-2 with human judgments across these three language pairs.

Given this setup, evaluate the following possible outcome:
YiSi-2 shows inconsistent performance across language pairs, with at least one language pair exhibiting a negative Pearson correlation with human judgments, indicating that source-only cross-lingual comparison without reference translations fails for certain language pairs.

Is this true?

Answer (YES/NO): NO